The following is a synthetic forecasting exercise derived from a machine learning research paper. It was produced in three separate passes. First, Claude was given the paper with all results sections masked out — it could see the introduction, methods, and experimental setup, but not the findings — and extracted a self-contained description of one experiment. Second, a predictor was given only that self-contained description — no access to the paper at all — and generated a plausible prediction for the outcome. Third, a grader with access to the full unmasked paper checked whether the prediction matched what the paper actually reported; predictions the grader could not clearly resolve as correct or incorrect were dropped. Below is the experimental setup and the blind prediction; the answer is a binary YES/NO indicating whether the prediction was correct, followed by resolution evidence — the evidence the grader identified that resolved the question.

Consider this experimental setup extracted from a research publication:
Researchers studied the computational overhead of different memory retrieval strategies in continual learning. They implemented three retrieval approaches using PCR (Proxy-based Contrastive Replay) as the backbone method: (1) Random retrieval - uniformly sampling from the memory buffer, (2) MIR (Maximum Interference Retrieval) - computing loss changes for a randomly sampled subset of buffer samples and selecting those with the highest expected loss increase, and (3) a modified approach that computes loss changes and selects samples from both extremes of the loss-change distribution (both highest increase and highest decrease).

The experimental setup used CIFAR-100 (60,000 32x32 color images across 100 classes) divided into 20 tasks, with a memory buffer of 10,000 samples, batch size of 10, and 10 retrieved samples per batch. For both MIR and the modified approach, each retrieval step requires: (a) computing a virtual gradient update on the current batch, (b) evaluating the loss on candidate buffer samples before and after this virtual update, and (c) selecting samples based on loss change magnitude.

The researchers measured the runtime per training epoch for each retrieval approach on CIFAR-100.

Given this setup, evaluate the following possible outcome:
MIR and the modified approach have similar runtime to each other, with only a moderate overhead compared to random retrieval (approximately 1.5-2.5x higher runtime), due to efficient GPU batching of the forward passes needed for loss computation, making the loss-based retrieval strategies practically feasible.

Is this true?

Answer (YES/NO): NO